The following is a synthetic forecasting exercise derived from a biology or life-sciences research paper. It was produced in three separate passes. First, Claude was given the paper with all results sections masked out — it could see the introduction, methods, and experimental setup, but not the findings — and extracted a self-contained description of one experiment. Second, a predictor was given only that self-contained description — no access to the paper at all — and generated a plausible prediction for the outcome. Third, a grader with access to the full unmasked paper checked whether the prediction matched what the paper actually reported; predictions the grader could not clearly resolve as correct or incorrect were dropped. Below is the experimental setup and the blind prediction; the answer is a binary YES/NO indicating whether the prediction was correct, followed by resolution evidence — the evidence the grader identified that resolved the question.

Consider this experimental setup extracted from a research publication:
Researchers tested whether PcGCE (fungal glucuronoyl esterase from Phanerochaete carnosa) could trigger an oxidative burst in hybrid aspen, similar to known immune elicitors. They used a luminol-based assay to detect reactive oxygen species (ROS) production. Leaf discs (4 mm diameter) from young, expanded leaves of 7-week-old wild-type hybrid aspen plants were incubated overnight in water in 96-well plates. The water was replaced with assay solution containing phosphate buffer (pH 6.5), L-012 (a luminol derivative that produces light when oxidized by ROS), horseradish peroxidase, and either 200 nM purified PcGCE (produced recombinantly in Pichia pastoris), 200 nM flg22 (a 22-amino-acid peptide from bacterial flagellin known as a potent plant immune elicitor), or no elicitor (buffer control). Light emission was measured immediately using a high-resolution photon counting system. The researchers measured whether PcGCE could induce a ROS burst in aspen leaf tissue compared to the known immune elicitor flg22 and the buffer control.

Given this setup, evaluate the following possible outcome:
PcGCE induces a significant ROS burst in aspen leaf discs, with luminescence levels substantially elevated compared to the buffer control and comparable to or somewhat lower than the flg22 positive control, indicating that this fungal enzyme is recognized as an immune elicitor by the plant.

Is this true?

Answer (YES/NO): NO